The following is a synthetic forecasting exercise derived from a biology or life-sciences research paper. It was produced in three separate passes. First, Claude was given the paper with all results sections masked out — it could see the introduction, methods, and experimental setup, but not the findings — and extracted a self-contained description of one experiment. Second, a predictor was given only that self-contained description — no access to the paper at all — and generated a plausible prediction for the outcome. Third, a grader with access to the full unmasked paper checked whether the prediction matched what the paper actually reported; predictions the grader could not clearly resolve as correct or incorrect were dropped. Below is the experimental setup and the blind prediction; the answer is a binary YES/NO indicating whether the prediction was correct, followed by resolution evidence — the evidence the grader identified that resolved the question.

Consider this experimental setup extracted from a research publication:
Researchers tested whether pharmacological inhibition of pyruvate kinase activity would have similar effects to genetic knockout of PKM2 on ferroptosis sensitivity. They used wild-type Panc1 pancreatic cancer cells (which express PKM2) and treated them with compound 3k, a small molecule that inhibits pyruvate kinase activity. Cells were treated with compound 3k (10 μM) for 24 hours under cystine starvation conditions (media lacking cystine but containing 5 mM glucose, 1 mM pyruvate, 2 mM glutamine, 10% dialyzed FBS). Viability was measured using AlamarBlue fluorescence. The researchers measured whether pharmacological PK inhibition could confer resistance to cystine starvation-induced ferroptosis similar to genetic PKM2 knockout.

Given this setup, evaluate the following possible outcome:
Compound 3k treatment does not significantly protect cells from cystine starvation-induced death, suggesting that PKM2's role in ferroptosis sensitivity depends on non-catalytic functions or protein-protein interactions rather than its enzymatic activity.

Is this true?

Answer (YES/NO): NO